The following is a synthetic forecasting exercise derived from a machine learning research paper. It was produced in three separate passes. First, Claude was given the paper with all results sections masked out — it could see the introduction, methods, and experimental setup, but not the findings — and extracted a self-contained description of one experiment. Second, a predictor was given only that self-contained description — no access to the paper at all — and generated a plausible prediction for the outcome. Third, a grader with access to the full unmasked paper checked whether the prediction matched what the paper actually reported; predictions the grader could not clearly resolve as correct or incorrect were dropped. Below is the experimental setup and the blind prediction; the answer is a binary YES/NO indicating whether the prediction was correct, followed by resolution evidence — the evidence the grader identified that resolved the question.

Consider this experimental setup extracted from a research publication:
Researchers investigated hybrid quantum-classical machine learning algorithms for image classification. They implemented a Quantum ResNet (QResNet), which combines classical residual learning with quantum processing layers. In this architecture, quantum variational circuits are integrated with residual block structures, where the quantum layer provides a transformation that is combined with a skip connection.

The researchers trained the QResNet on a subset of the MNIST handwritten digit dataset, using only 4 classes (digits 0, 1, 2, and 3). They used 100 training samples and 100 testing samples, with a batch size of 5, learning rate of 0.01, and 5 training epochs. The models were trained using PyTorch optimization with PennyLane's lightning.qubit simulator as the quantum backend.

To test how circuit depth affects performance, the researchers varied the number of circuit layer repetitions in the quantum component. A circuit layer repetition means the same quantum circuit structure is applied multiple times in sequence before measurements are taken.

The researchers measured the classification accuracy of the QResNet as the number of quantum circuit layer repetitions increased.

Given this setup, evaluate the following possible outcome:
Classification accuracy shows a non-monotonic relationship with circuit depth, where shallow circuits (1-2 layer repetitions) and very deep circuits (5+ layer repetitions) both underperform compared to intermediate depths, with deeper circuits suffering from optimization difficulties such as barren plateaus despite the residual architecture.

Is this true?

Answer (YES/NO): NO